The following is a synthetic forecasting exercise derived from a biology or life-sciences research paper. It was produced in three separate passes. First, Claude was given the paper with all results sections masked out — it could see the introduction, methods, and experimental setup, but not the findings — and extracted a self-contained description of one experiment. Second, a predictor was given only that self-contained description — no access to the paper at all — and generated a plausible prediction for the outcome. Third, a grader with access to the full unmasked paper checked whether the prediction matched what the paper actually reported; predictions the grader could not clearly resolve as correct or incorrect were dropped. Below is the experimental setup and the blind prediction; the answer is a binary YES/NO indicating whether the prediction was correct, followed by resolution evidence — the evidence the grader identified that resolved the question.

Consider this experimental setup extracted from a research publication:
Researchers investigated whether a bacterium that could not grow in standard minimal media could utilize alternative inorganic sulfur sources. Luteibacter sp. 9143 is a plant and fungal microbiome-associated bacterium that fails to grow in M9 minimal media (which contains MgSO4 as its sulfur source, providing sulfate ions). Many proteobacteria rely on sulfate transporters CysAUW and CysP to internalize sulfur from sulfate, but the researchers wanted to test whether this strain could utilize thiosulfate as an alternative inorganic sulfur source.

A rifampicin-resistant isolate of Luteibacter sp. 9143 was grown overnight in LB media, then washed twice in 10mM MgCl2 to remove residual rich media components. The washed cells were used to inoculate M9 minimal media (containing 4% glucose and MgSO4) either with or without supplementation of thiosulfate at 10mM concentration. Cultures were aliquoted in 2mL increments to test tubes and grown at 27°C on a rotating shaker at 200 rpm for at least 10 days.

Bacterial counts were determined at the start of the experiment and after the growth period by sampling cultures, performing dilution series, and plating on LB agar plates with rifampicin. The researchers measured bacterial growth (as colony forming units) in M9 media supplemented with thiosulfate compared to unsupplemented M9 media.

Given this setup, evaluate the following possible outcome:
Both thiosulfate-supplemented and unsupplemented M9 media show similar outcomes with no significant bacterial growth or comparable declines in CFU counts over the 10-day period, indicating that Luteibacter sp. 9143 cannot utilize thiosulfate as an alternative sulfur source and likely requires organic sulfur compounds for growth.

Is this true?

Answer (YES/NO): NO